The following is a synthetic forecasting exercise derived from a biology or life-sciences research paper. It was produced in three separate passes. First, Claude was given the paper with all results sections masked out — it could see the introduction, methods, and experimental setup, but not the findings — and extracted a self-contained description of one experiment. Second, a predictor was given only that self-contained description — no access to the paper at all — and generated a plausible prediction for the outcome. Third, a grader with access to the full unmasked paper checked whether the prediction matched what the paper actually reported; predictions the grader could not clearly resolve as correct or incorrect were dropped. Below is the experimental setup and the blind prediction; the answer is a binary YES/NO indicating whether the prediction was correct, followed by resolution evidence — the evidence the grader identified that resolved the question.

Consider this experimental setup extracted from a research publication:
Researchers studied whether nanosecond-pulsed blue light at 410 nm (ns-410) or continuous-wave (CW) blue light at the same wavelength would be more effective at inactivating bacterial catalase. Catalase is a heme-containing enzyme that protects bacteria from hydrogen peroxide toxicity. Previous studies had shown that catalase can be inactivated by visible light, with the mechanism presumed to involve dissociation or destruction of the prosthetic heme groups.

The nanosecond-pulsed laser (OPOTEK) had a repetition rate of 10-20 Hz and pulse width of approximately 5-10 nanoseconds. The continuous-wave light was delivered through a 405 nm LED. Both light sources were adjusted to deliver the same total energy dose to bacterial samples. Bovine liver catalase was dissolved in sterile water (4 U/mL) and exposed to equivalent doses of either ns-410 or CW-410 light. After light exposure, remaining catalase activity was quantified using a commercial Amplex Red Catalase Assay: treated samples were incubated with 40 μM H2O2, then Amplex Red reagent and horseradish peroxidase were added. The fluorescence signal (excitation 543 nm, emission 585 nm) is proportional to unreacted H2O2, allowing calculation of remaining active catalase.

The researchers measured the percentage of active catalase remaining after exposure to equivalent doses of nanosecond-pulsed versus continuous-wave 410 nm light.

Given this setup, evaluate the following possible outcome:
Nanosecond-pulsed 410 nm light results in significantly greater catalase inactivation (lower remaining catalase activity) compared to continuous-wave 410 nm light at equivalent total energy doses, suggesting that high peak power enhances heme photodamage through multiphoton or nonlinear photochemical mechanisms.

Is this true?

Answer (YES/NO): YES